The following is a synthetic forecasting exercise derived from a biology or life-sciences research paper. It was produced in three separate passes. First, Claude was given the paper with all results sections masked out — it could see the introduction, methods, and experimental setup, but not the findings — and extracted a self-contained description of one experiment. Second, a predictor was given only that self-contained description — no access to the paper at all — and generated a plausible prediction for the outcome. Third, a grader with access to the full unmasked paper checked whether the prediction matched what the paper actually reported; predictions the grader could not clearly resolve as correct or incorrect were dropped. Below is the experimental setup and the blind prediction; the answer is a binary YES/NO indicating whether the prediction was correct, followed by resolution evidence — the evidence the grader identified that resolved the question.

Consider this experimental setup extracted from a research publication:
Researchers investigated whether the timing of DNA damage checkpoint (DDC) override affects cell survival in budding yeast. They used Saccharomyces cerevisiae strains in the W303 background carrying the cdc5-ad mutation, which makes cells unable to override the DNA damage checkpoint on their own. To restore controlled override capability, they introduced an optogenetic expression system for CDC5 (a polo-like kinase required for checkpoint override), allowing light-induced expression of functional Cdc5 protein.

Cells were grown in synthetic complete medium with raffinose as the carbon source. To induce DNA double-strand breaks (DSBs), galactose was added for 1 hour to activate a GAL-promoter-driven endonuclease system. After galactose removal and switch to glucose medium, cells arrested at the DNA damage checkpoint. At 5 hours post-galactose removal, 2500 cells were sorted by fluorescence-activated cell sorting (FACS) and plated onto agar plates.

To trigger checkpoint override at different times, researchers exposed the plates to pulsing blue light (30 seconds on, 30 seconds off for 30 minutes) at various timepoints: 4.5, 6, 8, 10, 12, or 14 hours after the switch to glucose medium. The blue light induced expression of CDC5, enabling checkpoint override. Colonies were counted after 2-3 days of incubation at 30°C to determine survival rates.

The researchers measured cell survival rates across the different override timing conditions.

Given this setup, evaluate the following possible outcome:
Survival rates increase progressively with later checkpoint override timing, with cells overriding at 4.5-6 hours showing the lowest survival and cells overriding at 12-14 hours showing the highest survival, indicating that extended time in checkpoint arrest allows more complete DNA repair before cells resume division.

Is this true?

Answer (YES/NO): NO